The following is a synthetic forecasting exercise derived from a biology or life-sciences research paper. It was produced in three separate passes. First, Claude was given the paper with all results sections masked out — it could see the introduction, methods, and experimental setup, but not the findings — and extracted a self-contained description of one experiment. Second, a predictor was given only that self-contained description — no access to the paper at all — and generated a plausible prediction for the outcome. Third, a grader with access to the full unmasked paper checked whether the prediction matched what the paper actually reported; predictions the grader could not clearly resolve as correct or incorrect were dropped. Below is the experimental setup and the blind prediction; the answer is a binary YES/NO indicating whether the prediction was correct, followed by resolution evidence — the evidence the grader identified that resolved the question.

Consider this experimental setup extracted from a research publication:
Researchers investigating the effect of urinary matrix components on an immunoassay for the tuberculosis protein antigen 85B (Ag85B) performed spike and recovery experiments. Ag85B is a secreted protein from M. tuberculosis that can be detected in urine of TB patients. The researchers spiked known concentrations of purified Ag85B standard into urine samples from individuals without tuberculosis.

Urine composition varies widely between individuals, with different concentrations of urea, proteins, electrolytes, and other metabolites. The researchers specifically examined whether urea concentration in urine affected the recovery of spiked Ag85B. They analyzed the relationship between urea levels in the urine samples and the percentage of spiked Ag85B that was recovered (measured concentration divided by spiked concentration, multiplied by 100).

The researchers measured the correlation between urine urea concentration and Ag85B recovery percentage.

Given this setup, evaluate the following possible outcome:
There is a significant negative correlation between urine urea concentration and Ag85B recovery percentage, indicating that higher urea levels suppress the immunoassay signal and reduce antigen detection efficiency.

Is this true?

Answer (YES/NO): YES